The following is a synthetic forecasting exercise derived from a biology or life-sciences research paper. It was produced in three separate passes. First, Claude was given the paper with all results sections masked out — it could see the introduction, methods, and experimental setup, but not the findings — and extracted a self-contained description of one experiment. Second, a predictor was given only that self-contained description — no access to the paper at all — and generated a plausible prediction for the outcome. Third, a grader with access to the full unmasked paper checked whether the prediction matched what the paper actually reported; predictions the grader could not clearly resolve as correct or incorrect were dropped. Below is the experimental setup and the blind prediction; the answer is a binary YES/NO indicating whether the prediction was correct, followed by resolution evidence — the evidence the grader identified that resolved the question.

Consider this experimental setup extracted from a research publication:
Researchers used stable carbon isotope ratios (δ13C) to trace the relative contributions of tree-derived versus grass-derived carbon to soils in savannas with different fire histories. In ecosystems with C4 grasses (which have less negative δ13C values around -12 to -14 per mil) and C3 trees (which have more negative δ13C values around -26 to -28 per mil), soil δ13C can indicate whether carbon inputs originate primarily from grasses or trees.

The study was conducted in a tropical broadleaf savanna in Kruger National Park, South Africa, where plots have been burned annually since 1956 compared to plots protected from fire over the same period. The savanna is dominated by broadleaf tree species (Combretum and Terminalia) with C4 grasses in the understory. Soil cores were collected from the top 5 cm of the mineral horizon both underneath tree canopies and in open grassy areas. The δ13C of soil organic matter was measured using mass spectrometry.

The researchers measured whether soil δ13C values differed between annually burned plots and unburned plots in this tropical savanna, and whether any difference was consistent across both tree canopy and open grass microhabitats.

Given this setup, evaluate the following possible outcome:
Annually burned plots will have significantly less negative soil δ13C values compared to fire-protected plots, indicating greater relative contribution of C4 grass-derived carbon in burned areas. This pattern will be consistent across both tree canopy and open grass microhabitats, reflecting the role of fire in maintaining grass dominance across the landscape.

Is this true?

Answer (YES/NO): YES